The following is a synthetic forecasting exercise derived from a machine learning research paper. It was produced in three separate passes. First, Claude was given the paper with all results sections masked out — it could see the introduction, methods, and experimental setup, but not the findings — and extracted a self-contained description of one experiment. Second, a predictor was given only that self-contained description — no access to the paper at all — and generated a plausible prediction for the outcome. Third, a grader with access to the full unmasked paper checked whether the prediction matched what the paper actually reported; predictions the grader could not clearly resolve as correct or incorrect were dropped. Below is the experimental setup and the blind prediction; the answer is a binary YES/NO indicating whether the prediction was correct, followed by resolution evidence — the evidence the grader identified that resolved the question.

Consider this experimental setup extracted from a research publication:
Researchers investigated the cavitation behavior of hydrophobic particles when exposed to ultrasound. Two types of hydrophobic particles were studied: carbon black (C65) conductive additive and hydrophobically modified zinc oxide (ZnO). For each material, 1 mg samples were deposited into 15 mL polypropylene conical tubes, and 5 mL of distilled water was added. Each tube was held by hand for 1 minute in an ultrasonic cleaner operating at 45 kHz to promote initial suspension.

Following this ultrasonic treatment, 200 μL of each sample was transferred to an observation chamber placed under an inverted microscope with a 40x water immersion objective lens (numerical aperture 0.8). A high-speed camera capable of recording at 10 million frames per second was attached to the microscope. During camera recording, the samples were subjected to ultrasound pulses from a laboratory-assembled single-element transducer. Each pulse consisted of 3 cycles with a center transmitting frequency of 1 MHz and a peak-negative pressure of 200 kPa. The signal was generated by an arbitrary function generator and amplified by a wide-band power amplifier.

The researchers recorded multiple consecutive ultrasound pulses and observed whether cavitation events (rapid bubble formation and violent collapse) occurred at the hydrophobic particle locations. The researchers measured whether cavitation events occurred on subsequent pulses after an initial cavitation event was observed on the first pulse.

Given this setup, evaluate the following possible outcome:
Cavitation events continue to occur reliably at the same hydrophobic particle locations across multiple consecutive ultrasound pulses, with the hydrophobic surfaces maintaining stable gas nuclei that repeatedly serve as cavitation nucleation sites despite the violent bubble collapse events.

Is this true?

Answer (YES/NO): NO